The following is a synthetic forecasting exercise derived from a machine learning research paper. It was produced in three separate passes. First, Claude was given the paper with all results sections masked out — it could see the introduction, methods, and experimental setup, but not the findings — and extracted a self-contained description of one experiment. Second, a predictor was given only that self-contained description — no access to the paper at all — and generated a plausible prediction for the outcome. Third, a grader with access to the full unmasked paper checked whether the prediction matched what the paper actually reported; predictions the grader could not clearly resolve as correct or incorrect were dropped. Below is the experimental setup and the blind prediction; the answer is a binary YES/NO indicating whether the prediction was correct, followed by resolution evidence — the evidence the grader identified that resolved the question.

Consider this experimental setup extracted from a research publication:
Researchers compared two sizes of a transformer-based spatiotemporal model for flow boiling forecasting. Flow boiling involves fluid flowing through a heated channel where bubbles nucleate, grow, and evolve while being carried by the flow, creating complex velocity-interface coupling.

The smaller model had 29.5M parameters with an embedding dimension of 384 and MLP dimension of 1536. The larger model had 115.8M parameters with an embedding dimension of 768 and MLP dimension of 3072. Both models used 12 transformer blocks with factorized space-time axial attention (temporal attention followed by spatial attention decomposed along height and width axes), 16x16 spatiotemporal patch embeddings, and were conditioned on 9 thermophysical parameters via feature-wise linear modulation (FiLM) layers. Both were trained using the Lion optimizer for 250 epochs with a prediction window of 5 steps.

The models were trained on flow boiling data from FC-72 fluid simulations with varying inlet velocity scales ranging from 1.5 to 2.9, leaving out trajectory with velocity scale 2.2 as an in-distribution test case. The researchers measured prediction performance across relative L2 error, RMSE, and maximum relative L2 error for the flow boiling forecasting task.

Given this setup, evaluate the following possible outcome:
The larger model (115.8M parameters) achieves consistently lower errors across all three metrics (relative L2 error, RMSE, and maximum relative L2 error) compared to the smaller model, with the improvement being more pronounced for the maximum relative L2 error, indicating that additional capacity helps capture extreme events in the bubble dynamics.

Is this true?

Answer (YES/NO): NO